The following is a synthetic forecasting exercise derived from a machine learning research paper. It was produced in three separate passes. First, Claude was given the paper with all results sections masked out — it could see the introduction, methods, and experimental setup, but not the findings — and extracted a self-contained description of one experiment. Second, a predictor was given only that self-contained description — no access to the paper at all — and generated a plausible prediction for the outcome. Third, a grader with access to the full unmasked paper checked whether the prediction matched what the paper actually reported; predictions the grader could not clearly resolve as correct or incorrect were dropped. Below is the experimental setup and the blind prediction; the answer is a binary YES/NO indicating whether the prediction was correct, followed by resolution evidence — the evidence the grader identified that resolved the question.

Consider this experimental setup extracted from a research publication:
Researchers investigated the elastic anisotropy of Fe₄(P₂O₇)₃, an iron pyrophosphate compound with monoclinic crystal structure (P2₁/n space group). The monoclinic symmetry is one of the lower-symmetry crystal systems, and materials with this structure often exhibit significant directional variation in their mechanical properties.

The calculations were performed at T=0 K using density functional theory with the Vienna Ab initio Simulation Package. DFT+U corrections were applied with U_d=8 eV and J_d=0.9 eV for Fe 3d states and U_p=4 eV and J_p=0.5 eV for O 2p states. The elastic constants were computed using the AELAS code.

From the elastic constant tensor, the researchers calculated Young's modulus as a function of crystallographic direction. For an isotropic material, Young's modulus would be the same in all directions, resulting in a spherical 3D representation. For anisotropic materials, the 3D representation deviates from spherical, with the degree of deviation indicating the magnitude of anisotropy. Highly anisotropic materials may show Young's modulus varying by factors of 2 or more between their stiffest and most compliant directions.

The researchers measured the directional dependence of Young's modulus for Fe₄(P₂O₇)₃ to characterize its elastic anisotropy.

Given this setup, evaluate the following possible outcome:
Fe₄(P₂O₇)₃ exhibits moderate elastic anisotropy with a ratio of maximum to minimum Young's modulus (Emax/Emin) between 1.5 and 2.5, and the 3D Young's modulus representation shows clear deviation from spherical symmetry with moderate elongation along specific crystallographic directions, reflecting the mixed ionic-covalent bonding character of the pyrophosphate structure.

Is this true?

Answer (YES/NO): NO